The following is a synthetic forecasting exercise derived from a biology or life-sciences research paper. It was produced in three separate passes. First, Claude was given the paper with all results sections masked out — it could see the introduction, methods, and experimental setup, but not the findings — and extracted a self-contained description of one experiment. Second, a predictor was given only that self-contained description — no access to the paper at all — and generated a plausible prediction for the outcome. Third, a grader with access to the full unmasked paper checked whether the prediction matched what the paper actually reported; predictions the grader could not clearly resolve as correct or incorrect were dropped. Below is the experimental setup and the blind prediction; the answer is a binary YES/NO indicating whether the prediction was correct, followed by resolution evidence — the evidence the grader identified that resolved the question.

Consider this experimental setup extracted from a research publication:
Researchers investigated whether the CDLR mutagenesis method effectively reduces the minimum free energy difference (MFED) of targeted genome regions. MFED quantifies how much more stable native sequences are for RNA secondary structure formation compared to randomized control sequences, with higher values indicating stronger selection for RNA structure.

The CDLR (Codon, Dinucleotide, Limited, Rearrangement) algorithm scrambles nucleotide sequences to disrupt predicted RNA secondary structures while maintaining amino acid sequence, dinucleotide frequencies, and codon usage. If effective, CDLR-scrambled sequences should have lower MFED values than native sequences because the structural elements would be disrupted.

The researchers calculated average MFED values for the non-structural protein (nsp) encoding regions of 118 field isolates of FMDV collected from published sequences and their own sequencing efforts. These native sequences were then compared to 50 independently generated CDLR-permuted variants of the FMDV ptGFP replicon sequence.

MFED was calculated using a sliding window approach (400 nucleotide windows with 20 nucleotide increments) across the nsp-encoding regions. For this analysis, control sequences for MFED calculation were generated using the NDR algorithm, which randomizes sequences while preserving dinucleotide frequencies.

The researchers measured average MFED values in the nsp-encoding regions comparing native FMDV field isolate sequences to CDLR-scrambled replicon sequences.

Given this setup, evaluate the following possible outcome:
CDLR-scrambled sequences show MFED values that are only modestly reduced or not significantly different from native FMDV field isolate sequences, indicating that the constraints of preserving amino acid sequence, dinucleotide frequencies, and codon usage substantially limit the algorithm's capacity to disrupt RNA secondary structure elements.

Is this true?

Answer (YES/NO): NO